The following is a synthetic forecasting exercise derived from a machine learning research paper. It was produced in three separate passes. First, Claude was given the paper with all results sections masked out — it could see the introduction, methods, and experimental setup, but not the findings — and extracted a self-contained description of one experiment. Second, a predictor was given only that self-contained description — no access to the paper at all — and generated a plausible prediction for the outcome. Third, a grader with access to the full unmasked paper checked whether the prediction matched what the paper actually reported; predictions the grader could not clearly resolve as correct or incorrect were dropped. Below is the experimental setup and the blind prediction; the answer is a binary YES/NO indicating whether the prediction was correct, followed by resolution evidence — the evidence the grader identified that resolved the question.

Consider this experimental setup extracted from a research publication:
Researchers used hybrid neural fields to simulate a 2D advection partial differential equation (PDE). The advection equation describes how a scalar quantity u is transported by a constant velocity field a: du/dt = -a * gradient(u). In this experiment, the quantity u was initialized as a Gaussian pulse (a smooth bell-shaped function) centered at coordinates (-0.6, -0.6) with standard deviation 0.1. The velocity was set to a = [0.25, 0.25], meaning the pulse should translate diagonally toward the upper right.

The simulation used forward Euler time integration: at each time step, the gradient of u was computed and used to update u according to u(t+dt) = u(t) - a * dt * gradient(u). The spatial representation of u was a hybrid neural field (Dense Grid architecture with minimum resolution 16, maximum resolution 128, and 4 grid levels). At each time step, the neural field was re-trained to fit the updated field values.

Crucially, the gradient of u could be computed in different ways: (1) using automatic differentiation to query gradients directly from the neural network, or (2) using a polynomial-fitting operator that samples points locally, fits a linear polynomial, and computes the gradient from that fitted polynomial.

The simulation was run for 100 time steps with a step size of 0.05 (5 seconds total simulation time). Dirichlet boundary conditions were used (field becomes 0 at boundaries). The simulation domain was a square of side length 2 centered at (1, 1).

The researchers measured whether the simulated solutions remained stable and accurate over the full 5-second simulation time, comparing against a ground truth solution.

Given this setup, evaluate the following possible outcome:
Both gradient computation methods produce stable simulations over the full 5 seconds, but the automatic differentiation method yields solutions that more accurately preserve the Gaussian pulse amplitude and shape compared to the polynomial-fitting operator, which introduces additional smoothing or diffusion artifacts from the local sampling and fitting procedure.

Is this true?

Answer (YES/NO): NO